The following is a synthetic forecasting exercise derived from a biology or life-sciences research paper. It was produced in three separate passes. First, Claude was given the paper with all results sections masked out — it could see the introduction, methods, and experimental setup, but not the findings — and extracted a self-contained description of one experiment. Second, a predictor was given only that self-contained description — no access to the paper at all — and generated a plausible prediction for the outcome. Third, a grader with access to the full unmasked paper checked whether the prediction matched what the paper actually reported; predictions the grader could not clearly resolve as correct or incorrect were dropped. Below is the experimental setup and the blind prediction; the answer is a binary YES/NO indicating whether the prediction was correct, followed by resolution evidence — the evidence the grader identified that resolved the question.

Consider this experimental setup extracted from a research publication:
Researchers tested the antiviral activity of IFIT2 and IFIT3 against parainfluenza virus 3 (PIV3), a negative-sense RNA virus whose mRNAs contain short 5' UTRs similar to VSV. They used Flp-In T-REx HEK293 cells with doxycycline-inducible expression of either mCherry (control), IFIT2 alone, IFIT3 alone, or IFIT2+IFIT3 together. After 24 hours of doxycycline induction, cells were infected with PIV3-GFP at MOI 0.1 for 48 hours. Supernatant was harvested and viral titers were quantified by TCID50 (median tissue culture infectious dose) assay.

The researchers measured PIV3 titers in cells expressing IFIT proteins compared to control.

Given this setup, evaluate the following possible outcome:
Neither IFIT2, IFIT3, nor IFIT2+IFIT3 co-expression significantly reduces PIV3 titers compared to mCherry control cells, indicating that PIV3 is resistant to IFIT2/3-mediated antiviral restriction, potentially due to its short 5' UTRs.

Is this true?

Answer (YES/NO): NO